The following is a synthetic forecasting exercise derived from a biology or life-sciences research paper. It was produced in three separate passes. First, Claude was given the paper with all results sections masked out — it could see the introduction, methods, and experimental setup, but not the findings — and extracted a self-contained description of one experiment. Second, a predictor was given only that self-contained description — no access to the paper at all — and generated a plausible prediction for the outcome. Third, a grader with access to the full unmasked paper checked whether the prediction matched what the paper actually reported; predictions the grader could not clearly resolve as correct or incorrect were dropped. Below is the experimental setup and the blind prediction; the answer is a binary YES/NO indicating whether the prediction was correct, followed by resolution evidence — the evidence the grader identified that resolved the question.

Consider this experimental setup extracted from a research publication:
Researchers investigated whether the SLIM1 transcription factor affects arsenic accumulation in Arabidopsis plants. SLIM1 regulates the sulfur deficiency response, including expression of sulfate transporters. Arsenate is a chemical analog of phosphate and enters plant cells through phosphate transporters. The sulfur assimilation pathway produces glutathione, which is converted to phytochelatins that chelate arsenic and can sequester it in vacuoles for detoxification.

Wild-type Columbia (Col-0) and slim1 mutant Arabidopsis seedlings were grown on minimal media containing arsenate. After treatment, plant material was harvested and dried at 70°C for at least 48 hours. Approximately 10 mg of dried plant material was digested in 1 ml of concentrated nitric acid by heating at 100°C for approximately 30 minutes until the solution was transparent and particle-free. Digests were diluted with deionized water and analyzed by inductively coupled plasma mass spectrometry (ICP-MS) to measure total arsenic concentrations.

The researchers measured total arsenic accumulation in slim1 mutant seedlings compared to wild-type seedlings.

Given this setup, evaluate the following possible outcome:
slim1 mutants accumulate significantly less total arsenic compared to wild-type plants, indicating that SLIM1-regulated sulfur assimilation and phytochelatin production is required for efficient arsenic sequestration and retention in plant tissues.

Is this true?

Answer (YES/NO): NO